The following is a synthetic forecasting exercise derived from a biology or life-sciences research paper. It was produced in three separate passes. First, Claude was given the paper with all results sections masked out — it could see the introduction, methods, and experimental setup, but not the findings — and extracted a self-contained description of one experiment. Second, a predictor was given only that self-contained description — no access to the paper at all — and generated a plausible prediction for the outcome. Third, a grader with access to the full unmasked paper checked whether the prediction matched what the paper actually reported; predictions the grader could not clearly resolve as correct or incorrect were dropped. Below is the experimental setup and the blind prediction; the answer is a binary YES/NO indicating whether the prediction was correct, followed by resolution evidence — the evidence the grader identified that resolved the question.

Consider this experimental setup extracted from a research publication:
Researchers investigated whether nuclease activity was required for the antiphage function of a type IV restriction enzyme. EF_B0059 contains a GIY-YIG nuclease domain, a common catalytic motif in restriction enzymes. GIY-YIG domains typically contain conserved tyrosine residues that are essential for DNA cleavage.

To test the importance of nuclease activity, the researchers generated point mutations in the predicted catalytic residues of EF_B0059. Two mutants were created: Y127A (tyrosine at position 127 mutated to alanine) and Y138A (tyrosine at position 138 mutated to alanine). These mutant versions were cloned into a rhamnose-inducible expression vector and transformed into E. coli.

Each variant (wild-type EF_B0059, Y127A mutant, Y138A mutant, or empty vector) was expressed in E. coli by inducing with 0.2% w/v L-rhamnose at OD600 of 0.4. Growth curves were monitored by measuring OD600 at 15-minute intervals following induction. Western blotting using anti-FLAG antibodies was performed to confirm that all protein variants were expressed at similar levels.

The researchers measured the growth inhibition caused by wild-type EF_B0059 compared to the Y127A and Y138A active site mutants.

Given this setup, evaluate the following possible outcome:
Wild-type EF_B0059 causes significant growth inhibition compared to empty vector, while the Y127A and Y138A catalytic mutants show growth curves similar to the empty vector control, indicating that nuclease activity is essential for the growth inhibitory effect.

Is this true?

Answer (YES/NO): YES